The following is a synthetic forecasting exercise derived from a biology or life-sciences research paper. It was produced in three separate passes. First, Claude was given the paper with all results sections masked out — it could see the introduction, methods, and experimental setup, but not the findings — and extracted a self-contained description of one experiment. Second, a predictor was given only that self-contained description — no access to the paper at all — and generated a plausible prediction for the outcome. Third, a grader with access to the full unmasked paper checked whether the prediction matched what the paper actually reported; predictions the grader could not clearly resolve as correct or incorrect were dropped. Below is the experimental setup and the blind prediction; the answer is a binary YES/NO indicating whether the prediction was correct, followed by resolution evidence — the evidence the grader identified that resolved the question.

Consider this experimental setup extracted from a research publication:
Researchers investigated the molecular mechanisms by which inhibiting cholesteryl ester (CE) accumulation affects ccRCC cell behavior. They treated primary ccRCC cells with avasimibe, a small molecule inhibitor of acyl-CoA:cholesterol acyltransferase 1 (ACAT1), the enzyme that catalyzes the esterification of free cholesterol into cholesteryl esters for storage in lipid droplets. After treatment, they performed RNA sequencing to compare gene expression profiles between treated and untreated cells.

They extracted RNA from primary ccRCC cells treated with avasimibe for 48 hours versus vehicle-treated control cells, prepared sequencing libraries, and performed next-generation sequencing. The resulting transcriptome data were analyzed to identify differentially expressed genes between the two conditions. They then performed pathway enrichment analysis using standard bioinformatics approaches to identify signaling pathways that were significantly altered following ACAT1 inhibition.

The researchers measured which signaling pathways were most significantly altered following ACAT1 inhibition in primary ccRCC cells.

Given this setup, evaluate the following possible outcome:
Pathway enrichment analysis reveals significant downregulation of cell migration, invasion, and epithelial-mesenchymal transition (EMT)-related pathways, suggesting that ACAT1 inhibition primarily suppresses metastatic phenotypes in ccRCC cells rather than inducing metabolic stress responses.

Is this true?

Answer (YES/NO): NO